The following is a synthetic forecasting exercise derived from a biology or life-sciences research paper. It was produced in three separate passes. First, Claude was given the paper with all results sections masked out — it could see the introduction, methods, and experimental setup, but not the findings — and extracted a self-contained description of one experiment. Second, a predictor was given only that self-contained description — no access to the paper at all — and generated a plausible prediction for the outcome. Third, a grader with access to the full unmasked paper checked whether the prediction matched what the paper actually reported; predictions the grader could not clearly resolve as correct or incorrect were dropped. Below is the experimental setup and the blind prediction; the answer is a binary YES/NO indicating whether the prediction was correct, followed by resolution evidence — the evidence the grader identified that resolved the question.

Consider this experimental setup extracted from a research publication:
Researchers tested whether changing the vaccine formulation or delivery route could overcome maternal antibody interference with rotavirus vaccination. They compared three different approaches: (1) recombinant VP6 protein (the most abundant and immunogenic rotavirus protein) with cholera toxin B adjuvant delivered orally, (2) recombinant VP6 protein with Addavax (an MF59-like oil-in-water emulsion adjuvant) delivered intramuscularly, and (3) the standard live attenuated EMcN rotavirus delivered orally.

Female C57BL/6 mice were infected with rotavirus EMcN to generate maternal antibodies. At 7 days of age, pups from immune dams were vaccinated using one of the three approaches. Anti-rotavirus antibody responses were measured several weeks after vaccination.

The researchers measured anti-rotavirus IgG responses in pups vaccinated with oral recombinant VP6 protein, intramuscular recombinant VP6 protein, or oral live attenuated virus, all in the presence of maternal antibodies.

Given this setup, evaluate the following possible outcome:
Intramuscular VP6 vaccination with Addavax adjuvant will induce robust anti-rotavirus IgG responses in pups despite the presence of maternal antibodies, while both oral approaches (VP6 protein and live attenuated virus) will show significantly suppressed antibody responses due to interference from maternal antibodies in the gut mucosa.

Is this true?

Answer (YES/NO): NO